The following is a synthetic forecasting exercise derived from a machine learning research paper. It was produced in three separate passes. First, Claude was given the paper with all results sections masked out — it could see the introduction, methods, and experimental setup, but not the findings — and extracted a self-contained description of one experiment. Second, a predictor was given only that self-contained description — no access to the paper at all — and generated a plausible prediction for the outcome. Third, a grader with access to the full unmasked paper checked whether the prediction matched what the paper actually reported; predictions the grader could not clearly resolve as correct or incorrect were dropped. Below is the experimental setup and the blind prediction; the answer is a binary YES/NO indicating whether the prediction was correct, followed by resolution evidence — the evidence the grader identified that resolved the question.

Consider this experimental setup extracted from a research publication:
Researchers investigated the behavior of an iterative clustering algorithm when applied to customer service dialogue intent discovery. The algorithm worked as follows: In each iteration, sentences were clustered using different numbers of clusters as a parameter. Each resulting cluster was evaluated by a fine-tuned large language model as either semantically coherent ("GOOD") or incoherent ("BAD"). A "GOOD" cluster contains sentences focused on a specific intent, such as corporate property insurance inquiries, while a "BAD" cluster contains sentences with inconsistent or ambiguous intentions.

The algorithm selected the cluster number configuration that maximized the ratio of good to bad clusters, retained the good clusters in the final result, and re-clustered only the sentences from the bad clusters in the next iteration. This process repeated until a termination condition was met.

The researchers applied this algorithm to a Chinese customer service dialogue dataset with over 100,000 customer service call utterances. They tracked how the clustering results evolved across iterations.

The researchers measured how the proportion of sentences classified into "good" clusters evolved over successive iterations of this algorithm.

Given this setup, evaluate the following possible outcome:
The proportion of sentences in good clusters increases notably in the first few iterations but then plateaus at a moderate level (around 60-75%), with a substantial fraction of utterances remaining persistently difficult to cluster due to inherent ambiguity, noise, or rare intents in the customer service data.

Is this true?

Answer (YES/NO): NO